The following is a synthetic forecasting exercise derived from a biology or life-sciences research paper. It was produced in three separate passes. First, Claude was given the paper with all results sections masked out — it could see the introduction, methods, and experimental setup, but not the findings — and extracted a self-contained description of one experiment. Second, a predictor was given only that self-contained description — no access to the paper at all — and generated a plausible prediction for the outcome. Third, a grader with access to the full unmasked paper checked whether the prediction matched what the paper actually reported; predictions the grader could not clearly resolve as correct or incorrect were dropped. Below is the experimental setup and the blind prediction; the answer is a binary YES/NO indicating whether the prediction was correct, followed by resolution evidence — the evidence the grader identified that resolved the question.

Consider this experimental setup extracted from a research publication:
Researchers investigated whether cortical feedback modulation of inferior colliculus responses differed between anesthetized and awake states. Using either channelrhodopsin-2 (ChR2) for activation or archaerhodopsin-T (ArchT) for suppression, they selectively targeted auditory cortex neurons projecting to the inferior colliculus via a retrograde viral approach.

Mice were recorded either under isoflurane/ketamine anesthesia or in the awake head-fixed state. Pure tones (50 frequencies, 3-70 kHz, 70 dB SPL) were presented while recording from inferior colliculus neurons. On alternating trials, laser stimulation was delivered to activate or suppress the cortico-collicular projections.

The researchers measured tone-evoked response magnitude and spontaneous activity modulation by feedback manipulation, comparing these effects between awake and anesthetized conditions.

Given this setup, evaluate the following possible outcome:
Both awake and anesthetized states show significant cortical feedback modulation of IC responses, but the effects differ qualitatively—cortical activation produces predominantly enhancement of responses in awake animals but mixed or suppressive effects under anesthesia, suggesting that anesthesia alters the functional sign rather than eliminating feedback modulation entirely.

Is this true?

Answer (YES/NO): NO